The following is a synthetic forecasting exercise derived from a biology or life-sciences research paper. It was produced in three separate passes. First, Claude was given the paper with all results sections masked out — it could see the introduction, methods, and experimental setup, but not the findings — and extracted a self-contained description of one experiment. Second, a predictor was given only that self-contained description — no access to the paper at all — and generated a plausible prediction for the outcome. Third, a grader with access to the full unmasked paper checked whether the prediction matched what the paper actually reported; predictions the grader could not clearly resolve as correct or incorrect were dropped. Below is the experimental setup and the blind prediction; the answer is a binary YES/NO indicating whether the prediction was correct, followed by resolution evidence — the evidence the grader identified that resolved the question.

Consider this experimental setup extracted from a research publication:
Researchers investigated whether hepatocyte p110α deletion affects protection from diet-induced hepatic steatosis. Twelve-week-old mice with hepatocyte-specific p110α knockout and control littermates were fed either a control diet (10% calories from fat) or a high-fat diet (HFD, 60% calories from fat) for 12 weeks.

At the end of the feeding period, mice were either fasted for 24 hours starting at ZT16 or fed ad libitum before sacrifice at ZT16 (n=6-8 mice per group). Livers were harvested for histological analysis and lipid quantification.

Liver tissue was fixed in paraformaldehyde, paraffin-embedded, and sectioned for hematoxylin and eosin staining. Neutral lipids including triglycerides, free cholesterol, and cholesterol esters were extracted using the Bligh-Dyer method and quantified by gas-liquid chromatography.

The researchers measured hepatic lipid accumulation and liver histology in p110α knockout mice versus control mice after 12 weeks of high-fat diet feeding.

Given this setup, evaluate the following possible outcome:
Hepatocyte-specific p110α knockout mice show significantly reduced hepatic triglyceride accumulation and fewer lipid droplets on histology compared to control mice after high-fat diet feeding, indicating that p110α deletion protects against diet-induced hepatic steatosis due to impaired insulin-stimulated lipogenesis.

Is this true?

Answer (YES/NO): YES